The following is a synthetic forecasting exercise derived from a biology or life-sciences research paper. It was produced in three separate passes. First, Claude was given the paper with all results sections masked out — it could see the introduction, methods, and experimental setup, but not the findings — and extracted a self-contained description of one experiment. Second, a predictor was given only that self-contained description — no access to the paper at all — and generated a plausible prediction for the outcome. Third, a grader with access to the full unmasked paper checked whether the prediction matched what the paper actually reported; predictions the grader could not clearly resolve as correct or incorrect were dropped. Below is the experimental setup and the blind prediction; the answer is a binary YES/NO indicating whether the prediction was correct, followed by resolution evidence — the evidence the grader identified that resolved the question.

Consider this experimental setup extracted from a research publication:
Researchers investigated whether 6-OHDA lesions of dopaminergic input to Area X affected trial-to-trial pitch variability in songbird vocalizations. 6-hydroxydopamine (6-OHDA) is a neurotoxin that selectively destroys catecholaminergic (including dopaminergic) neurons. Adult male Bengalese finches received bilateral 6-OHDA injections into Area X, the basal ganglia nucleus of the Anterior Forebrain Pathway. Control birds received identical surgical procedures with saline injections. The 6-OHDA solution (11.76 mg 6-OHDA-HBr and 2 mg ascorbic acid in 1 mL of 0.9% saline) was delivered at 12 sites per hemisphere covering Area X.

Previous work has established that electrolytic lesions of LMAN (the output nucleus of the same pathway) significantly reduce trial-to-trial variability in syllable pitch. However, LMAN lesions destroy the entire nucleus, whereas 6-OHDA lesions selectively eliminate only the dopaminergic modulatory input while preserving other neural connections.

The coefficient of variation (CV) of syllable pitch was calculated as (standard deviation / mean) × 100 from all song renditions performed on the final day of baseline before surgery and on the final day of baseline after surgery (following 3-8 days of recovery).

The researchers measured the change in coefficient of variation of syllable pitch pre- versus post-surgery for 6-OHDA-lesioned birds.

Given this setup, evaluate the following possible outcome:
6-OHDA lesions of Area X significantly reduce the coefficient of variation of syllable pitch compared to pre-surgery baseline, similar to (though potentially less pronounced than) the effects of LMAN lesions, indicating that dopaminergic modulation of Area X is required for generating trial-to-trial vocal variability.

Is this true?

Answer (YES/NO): NO